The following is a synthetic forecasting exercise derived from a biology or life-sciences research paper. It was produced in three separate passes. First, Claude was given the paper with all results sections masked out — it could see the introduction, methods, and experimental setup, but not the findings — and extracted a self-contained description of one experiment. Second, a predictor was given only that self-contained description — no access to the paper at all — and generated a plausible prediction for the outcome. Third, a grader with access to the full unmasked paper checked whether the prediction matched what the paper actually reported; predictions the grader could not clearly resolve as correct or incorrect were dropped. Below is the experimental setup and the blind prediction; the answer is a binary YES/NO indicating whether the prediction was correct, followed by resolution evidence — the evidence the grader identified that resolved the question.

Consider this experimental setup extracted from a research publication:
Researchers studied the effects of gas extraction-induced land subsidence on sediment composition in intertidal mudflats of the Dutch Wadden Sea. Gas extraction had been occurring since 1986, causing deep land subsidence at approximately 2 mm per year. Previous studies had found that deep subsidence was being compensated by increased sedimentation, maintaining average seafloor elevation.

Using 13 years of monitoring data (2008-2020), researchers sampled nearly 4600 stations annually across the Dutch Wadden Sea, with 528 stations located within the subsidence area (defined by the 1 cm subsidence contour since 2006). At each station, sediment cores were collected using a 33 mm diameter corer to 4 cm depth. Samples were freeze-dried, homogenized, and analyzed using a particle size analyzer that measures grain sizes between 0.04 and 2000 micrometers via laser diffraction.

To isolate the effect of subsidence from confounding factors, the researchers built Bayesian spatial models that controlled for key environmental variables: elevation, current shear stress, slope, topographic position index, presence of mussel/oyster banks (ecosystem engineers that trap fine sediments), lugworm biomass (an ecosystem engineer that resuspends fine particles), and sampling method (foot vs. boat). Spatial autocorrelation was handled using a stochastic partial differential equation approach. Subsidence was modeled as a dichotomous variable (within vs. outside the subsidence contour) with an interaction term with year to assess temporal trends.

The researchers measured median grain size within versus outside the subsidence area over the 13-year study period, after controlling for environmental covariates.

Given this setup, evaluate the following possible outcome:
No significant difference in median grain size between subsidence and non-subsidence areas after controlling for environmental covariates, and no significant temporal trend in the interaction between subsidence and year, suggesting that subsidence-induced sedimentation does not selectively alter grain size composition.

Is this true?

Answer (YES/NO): NO